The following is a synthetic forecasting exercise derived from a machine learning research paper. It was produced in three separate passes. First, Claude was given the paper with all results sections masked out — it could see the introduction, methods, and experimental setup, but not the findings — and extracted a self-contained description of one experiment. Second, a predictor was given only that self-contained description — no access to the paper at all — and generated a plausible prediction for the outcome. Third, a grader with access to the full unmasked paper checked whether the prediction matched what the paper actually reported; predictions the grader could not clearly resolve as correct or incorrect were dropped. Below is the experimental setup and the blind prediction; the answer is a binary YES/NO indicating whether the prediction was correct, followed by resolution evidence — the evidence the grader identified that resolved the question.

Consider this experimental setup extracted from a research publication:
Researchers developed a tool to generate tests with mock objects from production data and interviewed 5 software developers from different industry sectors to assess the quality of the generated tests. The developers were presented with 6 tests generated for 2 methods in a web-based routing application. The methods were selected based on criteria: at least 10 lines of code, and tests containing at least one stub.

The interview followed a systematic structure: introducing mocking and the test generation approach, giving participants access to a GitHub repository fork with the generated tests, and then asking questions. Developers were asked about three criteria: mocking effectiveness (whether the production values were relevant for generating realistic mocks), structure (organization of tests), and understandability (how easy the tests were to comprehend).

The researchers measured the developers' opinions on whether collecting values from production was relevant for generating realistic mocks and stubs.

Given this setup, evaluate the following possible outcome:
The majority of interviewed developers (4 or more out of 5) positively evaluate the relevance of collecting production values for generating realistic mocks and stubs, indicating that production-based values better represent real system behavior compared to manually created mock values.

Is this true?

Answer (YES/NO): YES